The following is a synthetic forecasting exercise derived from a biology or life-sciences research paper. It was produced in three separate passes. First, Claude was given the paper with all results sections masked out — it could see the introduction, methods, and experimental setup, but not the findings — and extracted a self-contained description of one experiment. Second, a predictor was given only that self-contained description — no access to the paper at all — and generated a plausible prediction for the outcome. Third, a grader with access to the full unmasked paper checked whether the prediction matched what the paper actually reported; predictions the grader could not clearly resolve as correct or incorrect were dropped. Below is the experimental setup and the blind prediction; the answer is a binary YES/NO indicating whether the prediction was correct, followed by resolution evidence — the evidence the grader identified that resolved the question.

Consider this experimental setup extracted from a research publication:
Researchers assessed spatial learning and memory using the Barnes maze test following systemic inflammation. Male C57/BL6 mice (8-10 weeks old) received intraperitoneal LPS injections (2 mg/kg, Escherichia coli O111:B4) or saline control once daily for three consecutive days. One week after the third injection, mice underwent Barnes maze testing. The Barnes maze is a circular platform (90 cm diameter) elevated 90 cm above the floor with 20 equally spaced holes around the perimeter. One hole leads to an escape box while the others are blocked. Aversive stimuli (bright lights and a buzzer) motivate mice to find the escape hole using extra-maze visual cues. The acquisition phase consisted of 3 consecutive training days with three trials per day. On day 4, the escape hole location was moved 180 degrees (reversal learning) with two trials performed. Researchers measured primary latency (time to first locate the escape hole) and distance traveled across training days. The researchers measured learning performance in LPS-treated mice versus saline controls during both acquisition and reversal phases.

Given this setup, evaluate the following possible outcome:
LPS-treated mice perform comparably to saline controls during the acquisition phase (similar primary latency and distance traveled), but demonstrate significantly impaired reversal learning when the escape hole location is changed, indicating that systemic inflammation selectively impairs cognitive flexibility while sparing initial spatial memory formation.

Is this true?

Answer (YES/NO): YES